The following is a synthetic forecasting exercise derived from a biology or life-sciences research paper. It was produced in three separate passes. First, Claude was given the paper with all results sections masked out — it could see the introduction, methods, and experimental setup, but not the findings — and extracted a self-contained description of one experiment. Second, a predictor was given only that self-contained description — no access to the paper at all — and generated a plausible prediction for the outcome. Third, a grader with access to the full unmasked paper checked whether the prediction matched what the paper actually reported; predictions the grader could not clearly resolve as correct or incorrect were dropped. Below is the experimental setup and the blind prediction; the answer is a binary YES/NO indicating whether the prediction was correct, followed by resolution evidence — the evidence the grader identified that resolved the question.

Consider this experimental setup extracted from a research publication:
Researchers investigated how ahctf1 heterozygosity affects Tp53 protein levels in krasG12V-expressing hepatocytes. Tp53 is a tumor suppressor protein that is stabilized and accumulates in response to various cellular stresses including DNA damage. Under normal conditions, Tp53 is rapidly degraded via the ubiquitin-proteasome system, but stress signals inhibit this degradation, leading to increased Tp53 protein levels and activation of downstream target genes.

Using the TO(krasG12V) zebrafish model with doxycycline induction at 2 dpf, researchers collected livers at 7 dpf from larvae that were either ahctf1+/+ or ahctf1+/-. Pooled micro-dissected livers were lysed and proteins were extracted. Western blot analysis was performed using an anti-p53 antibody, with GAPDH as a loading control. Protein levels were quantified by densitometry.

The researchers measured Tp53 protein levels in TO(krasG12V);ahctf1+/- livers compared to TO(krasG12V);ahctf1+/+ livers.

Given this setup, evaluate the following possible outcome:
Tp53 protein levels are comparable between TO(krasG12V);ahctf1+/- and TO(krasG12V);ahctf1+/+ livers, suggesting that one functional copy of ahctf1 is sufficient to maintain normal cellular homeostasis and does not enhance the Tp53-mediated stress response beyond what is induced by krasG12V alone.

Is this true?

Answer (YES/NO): NO